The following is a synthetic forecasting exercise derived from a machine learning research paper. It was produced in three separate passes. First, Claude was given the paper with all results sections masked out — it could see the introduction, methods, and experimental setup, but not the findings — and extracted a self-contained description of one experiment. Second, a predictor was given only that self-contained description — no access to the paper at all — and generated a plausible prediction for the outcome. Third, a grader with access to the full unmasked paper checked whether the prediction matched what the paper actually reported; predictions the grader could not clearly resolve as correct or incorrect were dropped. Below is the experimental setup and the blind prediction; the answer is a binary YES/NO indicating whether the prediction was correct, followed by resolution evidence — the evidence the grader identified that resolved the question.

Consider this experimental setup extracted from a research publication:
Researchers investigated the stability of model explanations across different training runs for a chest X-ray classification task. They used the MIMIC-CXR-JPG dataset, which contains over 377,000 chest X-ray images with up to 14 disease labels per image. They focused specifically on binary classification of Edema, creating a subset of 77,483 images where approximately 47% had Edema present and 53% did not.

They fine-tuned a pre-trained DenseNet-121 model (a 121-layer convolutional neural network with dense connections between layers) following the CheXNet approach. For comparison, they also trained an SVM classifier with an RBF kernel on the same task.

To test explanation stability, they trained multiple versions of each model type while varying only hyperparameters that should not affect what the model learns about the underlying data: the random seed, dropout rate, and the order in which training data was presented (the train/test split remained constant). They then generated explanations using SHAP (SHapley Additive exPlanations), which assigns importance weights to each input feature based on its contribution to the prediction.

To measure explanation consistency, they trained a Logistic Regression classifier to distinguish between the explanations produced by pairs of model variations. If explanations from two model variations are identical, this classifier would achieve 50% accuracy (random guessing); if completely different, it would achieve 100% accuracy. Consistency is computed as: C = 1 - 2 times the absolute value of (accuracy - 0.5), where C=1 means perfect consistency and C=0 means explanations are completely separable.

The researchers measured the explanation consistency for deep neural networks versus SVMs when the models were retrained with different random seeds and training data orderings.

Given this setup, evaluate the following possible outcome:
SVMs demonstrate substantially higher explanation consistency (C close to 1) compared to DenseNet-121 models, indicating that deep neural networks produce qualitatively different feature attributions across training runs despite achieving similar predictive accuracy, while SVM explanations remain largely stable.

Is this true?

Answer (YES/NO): YES